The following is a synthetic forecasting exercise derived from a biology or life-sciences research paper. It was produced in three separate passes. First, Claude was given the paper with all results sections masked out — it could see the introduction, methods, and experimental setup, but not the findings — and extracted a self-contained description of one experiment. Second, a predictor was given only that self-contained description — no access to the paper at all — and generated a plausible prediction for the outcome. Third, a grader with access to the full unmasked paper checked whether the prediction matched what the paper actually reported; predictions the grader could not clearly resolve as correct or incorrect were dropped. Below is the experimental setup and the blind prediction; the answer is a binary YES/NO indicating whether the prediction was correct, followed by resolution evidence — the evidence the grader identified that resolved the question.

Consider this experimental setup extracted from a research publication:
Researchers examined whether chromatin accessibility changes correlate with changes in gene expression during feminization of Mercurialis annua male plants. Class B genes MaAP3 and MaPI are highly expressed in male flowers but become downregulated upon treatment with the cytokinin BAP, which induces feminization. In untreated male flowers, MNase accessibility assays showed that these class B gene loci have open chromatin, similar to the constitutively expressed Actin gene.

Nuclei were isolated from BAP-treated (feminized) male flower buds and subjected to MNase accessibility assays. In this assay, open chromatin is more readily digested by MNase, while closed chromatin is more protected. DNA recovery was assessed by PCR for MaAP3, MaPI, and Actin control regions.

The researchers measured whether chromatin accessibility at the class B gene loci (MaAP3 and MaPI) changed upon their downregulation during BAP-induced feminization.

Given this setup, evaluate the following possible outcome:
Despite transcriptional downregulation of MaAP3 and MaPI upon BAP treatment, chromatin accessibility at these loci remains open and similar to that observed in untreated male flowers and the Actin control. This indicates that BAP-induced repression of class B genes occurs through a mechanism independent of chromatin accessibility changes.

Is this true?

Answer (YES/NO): YES